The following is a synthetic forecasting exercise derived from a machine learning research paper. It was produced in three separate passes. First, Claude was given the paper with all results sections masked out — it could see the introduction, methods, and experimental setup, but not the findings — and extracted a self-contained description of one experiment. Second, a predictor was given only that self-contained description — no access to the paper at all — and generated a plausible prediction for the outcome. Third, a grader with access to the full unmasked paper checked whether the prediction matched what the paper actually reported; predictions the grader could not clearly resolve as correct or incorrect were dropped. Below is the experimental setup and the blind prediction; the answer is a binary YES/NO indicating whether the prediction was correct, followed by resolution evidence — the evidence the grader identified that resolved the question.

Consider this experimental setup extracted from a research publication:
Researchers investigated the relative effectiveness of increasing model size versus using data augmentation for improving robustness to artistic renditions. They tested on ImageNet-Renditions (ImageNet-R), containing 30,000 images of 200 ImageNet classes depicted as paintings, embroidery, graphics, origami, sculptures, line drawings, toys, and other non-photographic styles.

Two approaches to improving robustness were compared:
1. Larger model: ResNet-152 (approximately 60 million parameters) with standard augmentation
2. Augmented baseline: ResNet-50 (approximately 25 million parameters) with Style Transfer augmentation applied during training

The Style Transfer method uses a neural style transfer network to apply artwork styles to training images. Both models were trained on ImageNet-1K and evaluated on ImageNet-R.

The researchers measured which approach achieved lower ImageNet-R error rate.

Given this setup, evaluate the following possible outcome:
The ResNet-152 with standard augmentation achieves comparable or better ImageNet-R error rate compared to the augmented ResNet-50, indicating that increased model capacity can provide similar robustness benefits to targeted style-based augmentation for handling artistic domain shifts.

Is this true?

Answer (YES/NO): YES